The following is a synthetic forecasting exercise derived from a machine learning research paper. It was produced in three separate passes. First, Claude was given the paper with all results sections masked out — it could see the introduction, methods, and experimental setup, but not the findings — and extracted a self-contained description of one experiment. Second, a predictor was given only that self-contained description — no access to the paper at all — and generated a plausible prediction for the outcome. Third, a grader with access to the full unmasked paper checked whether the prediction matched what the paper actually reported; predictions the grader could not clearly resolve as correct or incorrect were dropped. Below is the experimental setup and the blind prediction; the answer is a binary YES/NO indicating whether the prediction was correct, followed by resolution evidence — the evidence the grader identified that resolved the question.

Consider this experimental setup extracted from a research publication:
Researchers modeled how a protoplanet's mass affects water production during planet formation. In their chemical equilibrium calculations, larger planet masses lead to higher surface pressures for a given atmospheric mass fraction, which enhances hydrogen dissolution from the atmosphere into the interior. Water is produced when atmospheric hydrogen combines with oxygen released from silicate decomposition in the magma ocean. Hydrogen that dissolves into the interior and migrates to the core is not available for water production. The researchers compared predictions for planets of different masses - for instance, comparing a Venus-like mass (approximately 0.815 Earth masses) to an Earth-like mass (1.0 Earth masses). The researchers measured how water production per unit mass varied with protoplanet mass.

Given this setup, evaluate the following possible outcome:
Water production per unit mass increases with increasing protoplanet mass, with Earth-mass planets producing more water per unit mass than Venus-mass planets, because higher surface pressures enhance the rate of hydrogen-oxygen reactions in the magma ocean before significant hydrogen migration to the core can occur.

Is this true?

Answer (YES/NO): NO